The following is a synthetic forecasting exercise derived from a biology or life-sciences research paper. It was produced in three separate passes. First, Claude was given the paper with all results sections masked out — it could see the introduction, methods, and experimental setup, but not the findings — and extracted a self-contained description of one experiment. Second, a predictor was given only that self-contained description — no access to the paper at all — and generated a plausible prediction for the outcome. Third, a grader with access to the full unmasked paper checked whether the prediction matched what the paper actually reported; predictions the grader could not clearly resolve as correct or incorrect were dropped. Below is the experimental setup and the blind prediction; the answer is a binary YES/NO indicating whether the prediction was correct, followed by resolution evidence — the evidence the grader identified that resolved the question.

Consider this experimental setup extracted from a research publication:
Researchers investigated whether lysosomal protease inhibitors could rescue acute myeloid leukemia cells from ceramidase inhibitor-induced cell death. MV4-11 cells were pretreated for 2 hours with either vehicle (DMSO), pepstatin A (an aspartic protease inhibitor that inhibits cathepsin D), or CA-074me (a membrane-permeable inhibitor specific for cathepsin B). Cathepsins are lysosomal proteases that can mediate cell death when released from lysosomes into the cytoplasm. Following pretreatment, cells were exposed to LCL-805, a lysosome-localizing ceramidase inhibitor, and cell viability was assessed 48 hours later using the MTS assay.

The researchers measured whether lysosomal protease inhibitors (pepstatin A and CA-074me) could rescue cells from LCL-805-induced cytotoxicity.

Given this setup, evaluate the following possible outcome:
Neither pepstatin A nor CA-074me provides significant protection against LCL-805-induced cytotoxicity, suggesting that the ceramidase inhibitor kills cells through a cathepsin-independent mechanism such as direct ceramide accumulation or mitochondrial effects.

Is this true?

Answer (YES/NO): YES